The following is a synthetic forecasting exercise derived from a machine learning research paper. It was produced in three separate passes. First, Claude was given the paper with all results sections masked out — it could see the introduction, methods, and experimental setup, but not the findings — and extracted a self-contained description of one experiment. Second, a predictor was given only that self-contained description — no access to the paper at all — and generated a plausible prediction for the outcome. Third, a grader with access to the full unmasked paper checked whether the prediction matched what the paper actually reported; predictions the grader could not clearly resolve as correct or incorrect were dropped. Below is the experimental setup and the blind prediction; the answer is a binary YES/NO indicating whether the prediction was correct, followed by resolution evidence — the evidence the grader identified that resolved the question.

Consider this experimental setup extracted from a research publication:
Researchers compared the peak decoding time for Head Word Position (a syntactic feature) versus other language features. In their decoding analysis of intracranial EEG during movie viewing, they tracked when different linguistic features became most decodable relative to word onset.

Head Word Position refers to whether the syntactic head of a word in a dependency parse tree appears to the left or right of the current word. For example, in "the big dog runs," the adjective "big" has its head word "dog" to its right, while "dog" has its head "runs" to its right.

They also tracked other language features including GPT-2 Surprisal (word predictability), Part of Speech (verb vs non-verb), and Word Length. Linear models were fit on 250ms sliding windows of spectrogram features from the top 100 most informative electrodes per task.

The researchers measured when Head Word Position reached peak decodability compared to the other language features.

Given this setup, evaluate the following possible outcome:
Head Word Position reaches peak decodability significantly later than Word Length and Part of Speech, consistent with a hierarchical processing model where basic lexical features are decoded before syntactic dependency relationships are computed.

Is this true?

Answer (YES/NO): YES